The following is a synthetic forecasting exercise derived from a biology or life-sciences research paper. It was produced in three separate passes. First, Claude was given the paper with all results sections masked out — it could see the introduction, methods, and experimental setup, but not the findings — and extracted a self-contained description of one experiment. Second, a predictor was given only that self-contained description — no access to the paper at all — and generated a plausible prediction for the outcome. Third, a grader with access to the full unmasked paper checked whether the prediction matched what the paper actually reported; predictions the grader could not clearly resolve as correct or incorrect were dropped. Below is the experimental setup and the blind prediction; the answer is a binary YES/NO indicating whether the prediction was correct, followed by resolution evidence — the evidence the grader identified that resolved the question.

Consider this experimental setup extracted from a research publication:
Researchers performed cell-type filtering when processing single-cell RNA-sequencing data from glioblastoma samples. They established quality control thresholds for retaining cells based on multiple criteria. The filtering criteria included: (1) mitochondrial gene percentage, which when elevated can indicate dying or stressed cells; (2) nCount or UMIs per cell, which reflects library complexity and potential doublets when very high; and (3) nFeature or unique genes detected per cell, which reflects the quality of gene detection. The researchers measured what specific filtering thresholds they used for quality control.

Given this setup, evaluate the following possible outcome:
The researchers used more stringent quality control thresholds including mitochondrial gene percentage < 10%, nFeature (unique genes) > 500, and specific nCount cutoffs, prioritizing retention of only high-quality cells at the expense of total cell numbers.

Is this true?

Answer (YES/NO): NO